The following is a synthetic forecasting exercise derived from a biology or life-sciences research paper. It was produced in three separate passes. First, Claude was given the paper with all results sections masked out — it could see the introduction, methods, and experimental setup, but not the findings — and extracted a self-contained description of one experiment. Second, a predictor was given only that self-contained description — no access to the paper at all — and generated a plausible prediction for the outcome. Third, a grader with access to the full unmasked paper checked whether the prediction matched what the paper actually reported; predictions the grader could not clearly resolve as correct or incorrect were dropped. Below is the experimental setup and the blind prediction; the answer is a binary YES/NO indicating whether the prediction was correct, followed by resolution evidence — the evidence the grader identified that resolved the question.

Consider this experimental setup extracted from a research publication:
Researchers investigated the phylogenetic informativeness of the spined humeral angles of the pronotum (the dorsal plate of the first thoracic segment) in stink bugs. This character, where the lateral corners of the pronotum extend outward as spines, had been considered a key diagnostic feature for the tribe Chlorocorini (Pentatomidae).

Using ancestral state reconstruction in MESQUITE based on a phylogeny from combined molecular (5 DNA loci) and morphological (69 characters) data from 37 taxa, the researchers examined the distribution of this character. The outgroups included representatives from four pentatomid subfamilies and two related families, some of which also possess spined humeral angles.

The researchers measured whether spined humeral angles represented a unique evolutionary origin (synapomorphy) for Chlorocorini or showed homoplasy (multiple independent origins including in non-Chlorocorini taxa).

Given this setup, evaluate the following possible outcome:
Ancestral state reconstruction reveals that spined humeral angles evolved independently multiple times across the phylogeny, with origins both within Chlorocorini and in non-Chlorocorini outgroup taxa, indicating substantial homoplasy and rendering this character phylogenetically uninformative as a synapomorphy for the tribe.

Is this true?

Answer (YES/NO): NO